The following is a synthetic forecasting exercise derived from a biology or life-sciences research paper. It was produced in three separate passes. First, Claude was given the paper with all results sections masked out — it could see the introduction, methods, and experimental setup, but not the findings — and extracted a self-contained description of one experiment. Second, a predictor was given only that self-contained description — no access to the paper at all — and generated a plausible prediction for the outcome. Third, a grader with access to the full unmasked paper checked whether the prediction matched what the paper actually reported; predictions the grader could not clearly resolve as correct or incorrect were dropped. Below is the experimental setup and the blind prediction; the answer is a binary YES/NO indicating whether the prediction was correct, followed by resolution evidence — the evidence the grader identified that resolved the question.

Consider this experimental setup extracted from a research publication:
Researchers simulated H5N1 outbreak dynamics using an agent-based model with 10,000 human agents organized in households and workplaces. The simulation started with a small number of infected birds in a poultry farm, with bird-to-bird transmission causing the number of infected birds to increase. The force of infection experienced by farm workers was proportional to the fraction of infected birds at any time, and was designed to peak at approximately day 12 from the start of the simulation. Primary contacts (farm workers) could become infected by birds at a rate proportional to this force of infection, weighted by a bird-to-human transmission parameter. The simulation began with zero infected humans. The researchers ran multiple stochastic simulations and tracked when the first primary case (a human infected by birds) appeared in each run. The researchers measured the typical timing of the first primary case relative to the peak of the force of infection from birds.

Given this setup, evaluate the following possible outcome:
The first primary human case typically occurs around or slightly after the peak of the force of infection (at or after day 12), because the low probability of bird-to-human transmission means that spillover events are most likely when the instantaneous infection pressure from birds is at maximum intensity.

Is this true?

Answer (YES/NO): NO